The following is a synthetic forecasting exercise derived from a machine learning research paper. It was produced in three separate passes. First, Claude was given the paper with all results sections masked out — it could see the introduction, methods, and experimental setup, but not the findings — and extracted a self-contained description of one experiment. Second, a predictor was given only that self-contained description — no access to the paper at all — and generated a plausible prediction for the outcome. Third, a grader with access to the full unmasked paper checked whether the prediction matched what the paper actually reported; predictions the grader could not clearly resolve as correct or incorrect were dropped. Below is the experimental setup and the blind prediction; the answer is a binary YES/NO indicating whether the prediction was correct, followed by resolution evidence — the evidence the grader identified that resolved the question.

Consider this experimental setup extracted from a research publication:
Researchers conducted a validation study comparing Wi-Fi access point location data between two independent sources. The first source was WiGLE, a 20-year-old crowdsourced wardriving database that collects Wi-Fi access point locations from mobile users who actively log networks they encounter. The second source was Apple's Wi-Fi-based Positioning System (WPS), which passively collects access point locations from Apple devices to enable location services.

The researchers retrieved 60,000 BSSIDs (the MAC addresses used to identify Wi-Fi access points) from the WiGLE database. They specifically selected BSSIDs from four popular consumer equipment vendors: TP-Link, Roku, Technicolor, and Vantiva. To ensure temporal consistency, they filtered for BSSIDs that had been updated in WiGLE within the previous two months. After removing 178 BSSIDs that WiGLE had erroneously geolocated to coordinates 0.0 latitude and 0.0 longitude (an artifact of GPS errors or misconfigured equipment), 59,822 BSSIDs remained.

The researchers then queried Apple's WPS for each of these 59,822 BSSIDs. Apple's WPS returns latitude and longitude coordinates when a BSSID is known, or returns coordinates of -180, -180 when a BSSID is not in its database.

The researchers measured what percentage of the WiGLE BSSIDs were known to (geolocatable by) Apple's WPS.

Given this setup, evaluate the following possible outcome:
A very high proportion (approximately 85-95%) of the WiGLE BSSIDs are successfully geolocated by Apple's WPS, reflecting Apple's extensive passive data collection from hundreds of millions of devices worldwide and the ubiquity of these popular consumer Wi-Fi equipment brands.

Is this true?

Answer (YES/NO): YES